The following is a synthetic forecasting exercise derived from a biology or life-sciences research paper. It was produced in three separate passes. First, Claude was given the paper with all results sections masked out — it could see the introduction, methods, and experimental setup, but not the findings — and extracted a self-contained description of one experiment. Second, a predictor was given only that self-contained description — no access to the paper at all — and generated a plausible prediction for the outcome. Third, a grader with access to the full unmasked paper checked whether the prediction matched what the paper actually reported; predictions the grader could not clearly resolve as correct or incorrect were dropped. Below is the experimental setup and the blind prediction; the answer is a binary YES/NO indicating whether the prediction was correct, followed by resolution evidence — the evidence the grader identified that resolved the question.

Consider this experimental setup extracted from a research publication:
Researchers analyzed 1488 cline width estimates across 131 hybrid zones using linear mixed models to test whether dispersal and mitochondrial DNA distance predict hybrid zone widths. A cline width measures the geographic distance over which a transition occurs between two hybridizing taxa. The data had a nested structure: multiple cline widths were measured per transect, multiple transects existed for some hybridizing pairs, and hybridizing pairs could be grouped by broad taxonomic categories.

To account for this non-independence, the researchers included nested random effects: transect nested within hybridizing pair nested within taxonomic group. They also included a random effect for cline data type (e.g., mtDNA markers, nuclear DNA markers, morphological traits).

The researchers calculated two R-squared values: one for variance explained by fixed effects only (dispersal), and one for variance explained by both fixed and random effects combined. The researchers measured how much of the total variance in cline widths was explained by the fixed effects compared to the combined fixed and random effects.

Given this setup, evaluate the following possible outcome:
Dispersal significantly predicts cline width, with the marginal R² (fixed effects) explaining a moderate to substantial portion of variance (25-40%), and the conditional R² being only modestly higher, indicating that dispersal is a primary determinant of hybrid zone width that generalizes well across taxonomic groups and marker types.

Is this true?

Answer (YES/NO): NO